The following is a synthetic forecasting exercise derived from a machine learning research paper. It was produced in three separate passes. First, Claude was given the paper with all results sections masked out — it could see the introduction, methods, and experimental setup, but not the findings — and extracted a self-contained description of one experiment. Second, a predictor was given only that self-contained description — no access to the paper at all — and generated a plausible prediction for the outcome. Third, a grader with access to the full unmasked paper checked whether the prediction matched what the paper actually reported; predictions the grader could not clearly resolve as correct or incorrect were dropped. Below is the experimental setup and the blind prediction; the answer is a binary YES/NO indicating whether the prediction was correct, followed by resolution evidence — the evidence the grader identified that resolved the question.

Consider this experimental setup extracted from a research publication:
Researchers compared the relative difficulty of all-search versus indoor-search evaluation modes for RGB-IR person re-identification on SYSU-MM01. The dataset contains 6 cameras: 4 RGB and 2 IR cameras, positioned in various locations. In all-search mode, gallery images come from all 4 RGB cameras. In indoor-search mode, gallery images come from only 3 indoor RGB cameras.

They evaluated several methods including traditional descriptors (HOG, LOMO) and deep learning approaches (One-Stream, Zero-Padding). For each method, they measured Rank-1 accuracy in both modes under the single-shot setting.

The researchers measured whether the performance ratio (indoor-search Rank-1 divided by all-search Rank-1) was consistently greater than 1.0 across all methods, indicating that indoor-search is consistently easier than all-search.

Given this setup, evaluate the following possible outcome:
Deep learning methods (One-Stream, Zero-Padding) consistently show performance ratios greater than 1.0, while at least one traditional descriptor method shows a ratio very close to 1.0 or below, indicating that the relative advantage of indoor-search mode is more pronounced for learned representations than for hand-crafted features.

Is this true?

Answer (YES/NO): NO